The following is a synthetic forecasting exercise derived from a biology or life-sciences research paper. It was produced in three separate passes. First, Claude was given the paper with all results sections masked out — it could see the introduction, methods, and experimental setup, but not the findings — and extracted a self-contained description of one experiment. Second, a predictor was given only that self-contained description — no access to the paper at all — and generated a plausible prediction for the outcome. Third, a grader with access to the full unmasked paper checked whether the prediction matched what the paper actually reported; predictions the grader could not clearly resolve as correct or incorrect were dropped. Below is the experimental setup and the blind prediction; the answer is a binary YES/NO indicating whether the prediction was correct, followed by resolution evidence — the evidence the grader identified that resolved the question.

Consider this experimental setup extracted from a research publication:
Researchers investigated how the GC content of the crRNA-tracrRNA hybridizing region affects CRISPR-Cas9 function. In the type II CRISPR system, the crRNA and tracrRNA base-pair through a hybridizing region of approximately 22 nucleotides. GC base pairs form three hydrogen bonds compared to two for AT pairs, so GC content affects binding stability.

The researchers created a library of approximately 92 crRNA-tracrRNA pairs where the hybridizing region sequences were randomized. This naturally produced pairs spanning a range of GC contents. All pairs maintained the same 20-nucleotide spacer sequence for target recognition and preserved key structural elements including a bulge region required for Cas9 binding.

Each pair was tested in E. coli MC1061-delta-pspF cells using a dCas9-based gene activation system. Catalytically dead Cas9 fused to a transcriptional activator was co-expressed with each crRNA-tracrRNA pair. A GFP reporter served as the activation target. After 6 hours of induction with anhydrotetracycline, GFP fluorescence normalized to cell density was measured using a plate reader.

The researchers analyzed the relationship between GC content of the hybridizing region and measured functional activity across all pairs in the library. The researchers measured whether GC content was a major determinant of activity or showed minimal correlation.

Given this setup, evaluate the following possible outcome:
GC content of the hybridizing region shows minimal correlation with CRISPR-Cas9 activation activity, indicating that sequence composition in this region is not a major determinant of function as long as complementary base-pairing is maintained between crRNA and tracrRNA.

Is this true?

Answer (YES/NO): YES